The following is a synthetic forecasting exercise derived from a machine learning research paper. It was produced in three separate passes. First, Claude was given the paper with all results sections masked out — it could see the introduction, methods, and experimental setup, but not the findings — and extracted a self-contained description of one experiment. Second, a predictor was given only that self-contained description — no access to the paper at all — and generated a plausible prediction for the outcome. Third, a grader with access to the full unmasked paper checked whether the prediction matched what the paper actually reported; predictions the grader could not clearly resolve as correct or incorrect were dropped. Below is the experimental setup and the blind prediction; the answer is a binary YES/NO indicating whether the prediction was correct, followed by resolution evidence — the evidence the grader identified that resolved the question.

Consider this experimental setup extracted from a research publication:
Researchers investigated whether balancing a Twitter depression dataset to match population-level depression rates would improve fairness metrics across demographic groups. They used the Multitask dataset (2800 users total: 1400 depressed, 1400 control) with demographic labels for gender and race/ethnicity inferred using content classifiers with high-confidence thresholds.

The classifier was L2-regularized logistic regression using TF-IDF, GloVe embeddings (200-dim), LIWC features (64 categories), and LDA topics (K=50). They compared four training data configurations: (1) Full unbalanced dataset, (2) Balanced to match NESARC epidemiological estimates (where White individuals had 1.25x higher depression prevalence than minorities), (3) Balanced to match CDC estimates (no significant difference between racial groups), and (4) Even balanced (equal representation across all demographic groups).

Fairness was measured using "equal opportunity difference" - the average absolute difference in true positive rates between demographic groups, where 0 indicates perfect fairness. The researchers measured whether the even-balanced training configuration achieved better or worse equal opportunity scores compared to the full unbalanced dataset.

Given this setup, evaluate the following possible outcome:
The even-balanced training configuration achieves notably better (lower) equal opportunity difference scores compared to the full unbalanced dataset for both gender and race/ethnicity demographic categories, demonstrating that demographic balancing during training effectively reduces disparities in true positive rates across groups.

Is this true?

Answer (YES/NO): YES